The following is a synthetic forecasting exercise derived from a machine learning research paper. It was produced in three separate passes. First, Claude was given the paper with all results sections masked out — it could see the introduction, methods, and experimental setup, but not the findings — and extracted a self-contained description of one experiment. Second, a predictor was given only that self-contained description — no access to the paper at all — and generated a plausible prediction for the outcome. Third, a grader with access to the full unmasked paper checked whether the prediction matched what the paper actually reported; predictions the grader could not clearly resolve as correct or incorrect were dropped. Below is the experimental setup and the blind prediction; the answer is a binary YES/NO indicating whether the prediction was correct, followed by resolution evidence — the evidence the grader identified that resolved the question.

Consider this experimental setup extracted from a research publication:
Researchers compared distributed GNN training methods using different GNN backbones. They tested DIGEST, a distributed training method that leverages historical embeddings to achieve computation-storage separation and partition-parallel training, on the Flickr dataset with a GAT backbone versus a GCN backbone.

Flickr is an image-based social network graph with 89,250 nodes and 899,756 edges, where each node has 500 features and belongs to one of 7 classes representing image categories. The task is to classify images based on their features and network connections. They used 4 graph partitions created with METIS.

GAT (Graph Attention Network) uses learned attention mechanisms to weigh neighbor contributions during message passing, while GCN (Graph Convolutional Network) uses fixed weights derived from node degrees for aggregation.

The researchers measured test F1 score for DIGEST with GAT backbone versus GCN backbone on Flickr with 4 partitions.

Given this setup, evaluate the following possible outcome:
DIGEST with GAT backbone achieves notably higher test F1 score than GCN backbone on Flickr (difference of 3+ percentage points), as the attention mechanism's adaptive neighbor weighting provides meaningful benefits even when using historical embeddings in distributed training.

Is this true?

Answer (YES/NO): NO